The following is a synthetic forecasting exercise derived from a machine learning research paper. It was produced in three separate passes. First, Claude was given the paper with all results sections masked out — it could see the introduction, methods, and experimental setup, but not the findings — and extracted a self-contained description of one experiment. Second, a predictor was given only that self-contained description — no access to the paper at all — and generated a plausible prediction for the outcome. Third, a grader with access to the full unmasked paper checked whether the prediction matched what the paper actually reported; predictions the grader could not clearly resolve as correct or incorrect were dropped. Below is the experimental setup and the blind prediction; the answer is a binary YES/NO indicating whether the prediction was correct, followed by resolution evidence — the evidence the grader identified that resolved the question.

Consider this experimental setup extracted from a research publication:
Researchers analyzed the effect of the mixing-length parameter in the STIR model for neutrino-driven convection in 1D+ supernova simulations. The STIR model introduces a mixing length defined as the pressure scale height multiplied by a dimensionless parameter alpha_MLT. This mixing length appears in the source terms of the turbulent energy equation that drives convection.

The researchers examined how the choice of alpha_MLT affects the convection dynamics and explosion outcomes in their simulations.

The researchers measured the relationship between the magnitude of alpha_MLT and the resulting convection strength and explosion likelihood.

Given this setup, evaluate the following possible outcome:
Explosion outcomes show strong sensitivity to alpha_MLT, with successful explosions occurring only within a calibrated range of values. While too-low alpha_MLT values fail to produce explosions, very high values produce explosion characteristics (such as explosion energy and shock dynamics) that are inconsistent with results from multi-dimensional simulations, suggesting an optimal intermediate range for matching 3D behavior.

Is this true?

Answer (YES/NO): NO